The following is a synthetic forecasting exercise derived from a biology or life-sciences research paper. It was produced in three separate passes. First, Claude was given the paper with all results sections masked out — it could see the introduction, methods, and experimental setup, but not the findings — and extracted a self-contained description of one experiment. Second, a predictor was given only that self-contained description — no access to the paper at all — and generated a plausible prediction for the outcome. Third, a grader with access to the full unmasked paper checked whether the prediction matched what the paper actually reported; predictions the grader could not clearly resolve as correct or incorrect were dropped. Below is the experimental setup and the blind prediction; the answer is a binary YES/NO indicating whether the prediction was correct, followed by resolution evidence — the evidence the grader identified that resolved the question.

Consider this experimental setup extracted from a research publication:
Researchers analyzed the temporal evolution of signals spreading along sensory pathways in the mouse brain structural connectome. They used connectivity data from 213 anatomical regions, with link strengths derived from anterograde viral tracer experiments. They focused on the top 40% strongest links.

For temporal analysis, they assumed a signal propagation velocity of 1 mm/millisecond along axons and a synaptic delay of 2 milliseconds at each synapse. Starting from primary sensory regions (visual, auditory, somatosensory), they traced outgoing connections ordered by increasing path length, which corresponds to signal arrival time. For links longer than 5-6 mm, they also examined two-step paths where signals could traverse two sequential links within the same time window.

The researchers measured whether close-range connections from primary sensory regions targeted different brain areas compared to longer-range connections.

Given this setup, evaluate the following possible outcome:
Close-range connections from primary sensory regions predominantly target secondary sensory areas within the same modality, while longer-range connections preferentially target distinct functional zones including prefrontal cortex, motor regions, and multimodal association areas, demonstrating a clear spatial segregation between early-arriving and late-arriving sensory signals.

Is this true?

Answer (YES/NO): NO